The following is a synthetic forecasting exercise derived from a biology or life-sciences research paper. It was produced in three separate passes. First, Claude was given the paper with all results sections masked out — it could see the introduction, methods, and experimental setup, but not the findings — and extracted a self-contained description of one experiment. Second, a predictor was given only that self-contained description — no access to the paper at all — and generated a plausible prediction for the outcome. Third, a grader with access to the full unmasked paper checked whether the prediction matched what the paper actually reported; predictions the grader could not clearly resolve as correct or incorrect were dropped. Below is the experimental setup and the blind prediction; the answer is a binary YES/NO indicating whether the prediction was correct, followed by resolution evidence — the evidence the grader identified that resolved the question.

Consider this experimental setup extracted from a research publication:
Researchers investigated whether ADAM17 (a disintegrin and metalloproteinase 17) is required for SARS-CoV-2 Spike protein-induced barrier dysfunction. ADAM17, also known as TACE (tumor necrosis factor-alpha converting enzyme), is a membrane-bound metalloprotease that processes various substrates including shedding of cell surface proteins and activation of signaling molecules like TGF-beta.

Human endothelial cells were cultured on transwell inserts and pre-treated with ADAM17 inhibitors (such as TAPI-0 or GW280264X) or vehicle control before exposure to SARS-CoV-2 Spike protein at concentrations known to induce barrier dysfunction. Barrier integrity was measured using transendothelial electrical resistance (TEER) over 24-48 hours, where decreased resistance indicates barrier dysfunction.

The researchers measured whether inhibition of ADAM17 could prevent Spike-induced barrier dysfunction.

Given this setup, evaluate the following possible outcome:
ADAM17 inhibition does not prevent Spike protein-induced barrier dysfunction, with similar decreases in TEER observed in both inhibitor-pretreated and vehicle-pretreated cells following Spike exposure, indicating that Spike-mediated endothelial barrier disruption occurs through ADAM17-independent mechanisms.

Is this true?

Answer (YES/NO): NO